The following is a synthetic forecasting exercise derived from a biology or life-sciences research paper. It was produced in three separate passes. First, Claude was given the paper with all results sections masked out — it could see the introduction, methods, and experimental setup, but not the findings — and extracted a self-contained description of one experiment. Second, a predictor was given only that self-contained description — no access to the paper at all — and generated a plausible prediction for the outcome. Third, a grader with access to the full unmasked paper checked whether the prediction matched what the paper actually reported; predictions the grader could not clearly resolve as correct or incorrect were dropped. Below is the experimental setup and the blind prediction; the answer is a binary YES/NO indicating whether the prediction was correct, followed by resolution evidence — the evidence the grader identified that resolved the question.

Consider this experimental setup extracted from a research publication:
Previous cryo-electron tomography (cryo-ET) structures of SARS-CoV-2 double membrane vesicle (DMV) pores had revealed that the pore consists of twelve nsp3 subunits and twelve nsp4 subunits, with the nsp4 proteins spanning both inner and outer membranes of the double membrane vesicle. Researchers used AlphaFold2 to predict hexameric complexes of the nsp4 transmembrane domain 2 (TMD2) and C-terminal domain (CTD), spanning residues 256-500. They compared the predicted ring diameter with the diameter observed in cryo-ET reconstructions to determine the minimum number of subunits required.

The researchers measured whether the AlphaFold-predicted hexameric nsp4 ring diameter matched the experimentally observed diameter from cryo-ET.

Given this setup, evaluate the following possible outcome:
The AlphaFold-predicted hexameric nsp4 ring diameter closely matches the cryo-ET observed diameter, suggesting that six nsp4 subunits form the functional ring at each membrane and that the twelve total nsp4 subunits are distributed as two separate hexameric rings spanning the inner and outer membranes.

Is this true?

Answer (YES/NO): NO